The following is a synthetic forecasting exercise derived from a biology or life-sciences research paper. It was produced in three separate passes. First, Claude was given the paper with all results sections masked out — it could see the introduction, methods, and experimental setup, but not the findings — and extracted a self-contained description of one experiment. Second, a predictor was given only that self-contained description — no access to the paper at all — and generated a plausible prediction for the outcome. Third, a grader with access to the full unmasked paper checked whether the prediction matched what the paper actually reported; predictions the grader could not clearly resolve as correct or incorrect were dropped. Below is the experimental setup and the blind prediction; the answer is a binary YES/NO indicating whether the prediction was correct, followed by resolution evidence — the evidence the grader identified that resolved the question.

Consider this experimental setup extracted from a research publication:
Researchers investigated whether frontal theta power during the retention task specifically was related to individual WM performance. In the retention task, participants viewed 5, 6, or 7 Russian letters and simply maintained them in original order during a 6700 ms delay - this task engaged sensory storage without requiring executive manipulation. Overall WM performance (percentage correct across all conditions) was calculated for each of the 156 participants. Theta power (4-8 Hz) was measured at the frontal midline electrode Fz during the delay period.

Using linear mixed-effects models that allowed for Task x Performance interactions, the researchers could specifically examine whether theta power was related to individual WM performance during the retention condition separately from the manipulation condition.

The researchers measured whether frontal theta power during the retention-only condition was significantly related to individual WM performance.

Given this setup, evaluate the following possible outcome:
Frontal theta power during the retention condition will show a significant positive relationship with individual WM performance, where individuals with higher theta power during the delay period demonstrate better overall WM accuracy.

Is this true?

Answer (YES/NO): NO